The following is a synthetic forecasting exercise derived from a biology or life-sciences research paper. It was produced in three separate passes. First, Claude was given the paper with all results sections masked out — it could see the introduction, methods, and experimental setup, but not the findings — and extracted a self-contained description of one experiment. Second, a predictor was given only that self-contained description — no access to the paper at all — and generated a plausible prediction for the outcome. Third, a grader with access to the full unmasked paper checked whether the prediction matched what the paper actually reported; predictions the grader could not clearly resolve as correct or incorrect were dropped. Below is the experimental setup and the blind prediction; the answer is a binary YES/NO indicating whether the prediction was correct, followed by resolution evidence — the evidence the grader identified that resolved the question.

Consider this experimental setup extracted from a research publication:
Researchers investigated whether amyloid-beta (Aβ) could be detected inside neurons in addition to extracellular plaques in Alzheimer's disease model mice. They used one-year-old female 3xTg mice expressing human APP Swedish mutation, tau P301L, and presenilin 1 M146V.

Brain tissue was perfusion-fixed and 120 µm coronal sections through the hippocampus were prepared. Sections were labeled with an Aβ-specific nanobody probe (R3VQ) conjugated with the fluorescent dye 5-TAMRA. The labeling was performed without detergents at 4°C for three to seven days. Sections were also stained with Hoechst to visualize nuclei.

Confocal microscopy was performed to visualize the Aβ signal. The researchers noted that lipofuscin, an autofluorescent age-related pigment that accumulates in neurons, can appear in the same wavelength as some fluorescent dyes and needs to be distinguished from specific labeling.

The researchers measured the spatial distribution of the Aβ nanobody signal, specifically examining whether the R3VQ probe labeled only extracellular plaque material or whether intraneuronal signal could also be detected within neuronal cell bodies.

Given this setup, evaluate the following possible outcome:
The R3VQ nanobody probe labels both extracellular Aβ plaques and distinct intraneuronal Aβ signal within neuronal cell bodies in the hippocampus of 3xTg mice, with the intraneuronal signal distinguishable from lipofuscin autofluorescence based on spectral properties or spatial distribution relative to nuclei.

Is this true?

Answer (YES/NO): YES